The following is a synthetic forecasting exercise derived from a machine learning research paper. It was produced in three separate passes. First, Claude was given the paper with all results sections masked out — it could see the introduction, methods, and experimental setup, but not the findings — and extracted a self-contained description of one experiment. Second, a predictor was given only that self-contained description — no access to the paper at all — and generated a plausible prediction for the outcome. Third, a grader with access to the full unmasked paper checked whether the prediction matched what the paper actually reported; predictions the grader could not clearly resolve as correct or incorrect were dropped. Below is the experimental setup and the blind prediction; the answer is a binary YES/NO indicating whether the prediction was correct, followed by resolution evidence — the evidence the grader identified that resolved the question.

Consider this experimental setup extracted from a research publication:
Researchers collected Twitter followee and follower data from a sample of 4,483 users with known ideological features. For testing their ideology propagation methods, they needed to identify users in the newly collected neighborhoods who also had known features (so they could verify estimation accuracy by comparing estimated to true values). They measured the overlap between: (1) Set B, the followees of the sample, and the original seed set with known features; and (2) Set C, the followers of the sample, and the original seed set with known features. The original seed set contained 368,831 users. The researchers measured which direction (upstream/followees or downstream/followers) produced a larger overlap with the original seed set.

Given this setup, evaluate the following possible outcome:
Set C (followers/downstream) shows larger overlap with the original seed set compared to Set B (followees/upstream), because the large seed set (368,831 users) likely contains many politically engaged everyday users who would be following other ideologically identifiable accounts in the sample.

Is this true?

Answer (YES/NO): YES